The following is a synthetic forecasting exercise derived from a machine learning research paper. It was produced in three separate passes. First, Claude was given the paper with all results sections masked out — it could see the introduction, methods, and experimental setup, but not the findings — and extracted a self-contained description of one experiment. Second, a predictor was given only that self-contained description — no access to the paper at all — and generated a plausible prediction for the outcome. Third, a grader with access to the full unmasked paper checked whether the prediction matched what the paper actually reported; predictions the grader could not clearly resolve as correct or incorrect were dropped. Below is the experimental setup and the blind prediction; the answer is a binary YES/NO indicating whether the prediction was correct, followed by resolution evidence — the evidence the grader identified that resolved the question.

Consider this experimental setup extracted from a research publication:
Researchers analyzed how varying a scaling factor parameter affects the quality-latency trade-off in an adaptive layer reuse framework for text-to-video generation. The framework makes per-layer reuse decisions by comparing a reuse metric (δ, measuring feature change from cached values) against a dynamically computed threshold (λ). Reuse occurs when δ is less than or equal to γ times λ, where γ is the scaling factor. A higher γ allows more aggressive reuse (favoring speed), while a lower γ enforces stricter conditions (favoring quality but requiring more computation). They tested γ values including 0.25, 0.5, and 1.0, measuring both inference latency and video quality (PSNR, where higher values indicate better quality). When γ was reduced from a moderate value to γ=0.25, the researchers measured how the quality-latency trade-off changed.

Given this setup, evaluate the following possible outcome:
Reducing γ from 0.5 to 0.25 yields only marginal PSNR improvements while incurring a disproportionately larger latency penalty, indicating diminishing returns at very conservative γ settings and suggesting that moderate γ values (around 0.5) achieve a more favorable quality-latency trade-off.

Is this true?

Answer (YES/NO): NO